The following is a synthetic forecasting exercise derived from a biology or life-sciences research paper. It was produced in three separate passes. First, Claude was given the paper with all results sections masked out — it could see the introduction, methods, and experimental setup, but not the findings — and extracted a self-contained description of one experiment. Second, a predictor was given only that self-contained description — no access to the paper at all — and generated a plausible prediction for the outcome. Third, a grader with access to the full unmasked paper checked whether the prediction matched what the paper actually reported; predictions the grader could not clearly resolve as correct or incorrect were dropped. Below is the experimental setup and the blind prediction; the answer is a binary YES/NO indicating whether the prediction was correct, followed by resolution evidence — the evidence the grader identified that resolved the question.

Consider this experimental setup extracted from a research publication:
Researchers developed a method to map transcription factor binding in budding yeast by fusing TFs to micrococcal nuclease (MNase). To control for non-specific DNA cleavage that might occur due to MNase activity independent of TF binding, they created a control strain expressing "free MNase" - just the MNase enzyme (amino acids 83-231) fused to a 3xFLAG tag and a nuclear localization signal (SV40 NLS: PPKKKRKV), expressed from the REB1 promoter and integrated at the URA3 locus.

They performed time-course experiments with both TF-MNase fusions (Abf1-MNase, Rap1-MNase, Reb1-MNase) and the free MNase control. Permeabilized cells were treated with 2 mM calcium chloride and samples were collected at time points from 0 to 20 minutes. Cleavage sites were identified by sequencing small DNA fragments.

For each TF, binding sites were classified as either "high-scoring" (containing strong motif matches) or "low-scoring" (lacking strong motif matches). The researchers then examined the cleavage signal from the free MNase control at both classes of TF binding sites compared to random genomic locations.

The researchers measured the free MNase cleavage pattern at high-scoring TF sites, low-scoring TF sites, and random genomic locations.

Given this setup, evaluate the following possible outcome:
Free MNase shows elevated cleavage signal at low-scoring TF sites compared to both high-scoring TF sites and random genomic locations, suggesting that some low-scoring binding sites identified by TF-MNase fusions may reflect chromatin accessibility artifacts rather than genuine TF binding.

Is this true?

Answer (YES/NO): NO